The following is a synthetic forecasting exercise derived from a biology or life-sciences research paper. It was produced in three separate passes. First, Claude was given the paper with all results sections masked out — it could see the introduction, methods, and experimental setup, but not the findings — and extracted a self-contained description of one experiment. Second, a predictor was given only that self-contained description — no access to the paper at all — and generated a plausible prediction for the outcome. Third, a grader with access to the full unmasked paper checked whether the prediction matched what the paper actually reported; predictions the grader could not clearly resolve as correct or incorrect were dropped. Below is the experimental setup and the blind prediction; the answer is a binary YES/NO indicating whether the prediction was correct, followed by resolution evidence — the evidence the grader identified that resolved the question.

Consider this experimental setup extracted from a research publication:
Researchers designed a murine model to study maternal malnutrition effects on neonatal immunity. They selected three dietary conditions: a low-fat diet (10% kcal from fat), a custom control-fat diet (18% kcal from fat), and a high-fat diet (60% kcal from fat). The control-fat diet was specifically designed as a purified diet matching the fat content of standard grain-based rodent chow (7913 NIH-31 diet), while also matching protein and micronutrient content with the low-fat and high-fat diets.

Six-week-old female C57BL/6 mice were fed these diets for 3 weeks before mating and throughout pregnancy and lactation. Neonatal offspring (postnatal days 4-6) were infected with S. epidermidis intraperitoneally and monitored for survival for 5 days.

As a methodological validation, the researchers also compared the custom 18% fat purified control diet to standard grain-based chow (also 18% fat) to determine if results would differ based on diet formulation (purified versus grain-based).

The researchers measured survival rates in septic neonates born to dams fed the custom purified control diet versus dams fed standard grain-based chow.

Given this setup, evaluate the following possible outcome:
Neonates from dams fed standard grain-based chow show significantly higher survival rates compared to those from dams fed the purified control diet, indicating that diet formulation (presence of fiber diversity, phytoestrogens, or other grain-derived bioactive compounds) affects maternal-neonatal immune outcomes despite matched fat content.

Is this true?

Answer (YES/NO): NO